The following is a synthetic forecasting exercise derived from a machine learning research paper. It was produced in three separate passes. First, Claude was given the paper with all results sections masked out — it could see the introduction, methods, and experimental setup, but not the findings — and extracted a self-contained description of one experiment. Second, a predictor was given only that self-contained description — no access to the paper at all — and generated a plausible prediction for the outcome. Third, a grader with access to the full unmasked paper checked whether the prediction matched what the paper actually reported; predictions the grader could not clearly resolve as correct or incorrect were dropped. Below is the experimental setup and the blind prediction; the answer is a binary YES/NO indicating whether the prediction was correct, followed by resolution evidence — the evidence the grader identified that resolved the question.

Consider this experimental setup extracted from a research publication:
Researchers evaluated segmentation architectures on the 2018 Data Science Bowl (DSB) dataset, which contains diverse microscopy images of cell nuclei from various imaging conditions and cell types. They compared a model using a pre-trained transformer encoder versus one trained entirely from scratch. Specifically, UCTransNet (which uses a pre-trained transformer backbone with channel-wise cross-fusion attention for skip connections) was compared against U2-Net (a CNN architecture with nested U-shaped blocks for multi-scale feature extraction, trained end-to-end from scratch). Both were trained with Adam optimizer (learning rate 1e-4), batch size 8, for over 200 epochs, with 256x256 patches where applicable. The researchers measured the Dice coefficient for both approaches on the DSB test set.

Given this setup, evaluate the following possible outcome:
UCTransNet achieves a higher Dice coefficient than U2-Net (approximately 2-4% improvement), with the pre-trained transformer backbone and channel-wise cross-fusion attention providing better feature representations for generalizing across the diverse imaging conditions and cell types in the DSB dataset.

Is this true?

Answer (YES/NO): NO